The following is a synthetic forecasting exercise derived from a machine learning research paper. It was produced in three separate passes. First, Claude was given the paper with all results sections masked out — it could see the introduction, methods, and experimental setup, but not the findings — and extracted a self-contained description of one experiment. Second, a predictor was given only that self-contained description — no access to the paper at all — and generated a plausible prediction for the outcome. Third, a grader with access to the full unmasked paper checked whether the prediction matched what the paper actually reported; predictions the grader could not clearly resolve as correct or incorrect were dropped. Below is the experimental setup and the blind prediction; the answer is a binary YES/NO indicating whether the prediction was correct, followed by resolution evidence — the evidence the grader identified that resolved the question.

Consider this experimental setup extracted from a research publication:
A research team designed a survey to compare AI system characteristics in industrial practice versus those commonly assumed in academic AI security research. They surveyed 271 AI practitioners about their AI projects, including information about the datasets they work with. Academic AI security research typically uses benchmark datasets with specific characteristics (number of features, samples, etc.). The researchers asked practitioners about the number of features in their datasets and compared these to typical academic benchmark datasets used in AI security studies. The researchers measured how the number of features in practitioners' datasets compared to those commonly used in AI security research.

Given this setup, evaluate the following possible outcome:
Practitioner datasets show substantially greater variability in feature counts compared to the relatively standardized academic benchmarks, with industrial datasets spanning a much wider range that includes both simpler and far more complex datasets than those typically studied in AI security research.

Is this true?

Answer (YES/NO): NO